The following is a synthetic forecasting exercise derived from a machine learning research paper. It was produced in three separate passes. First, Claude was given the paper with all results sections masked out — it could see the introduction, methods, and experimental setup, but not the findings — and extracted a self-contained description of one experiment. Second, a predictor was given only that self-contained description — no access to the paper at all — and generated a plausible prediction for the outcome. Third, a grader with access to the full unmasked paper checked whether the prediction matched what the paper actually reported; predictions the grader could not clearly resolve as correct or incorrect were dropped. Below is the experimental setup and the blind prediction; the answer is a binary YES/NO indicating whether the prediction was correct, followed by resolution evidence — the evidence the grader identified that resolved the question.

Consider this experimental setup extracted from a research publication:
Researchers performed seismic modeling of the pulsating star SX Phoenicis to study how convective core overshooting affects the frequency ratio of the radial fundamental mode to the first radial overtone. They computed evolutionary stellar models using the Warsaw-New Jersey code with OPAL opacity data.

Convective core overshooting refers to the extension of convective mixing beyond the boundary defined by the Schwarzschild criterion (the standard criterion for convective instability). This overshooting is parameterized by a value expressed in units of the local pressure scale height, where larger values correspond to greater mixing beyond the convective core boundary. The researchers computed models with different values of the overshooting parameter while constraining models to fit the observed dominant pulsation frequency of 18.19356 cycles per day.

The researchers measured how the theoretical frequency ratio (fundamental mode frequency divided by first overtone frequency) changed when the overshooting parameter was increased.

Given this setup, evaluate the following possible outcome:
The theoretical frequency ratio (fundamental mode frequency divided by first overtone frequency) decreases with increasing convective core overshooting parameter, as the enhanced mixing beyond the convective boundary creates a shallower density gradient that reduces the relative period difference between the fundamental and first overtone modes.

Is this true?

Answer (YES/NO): YES